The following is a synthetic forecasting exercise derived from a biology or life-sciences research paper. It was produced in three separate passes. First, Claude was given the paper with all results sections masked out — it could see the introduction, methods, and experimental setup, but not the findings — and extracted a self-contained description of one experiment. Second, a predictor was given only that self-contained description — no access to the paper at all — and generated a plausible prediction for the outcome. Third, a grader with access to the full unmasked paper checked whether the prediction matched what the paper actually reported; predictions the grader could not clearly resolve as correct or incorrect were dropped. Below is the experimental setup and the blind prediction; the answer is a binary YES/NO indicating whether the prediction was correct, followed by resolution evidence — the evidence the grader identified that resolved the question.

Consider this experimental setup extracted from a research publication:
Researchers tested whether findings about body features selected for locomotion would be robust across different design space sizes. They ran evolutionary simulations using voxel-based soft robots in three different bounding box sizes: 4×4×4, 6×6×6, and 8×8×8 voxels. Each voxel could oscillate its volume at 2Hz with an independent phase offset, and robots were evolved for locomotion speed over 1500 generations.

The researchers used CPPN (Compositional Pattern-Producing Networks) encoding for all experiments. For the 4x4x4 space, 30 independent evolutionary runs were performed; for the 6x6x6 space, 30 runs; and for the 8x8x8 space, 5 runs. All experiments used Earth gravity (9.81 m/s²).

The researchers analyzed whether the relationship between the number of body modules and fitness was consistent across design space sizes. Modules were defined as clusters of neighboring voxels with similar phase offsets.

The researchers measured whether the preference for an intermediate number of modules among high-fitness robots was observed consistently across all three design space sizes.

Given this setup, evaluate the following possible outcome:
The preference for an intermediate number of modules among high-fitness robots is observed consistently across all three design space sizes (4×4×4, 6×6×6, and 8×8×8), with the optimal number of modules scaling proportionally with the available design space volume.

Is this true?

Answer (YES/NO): NO